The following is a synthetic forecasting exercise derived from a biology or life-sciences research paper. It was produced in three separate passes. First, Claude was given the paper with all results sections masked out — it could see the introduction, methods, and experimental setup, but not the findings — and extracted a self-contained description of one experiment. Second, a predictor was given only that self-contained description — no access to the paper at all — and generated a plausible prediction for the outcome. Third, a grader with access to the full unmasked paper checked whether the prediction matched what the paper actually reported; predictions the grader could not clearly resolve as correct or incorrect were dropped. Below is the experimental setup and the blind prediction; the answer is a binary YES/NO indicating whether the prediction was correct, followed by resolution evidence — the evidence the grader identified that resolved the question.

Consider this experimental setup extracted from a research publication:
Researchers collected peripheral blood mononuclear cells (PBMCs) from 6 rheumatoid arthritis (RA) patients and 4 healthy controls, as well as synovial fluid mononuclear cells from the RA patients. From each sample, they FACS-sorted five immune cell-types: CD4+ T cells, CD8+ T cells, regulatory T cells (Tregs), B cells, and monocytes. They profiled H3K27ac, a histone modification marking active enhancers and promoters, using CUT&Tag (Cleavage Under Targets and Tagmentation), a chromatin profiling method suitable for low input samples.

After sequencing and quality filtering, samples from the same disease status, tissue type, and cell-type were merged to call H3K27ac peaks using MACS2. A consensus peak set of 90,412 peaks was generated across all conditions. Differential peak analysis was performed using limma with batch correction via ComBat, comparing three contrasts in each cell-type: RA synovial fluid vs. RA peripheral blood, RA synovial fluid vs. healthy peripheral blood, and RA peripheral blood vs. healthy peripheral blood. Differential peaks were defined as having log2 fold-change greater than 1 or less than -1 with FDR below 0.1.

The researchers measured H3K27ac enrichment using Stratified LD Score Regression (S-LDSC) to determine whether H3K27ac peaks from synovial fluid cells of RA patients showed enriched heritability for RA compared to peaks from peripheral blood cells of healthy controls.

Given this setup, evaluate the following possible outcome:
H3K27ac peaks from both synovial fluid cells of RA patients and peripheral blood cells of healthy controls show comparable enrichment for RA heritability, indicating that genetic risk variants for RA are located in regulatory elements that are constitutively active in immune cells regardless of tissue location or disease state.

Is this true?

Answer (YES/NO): NO